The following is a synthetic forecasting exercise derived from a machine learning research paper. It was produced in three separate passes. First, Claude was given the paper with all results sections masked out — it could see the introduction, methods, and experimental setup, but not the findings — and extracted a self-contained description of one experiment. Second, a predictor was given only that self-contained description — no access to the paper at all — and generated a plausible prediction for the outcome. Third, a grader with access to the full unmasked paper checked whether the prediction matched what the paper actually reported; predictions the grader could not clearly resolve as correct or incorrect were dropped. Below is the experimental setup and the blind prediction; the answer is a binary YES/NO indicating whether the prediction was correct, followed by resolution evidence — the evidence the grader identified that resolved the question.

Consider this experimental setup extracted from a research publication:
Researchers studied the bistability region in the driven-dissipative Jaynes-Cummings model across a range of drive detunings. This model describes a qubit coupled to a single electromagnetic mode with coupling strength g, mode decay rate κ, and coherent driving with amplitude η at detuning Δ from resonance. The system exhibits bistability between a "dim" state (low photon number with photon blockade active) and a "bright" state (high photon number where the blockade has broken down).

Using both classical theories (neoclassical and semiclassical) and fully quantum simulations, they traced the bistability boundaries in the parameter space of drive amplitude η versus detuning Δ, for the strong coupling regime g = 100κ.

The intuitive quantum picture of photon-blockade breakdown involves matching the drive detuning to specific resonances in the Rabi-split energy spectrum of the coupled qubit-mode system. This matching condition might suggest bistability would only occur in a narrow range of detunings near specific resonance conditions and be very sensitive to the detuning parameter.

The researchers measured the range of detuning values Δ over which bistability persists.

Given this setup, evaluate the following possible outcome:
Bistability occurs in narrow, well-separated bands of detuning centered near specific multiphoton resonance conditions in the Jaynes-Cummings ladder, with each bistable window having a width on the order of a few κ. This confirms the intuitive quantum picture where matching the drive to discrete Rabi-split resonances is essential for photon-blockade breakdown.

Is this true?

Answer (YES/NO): NO